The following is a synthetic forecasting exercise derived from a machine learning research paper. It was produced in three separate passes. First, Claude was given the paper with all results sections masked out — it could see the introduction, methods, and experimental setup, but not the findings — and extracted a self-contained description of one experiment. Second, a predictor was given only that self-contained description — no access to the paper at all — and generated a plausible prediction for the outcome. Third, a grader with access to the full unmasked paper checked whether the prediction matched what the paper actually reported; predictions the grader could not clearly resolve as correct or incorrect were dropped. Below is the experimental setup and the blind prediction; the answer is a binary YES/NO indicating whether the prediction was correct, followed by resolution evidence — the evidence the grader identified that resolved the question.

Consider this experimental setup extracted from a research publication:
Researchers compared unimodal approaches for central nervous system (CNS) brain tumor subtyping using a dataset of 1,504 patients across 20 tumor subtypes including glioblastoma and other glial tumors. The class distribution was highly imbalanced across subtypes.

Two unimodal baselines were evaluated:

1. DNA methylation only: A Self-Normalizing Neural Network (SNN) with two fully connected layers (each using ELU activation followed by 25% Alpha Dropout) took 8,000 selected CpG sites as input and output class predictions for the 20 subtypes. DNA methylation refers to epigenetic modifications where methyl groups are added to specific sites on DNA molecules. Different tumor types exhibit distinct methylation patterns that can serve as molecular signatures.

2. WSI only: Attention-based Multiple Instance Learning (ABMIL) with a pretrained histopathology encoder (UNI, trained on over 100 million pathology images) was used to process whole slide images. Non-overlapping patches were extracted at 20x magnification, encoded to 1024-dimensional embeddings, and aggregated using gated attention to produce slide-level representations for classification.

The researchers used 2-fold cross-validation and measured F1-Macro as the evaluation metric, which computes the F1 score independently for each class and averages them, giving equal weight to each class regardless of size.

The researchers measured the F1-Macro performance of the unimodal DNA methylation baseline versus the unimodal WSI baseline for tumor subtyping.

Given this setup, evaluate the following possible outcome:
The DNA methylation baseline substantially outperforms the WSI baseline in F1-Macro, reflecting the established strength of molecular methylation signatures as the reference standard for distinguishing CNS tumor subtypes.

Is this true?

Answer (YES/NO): YES